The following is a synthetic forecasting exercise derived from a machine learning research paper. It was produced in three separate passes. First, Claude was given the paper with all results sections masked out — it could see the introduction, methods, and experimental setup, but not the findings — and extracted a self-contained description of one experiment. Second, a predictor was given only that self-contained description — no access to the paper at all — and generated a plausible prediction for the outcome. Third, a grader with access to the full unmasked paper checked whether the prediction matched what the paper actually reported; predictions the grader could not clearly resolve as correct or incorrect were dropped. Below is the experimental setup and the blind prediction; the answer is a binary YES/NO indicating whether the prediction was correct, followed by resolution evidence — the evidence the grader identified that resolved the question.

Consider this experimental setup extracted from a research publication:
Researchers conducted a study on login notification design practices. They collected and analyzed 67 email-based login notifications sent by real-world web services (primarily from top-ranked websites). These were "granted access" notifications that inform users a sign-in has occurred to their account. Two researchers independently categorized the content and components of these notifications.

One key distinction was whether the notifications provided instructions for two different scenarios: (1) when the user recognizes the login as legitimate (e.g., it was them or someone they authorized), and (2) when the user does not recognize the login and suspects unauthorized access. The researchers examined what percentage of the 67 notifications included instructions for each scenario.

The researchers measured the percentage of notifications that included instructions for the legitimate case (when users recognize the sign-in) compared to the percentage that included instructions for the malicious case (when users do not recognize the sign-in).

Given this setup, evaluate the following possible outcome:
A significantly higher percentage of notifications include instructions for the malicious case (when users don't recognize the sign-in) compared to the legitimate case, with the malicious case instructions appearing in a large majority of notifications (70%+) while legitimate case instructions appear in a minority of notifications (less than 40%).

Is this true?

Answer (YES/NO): NO